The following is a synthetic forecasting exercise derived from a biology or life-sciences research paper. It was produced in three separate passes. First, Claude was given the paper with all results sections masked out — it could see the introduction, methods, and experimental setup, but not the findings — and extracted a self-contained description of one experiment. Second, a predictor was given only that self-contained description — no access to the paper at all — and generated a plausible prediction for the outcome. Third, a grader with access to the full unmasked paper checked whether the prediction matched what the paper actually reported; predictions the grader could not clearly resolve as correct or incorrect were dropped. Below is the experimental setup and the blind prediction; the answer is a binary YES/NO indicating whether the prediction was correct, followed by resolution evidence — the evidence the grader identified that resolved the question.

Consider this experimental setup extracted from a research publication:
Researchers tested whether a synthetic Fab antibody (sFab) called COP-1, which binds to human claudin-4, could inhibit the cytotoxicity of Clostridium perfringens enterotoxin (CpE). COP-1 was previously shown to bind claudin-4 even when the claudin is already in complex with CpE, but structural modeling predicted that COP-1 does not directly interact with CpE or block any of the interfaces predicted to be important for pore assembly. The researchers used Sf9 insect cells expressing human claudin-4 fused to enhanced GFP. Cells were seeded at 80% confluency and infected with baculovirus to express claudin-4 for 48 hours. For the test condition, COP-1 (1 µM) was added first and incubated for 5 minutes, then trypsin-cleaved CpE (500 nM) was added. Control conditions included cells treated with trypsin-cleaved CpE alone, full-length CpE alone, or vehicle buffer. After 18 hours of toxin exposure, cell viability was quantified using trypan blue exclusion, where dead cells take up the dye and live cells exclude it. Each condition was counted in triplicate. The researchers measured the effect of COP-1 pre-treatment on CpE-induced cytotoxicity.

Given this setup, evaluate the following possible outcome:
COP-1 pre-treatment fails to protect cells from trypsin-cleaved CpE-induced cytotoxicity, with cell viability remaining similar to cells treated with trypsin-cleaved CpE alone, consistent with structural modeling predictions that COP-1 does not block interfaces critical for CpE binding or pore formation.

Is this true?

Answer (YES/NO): NO